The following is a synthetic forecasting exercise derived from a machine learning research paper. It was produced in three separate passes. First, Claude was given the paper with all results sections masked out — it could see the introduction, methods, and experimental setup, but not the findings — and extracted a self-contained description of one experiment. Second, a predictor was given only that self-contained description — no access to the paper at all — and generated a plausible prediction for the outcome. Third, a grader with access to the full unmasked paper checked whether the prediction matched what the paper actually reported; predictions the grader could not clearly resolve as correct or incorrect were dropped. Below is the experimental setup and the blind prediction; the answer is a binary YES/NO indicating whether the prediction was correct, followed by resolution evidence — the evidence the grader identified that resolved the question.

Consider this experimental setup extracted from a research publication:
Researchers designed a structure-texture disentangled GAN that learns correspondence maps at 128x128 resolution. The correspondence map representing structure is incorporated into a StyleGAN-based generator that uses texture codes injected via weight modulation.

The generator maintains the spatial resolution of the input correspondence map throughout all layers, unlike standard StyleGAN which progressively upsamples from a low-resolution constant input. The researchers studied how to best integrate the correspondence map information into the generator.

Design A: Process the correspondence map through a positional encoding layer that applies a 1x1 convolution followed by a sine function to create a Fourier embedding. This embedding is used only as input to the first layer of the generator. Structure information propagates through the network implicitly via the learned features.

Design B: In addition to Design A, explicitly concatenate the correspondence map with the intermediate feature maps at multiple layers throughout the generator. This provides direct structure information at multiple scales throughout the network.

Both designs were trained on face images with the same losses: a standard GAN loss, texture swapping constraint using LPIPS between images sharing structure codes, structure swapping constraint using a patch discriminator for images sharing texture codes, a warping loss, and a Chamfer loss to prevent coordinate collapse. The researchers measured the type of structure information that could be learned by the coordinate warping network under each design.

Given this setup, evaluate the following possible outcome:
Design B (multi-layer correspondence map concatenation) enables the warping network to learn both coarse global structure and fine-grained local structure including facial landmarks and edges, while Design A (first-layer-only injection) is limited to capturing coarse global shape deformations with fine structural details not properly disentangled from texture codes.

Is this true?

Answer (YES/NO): NO